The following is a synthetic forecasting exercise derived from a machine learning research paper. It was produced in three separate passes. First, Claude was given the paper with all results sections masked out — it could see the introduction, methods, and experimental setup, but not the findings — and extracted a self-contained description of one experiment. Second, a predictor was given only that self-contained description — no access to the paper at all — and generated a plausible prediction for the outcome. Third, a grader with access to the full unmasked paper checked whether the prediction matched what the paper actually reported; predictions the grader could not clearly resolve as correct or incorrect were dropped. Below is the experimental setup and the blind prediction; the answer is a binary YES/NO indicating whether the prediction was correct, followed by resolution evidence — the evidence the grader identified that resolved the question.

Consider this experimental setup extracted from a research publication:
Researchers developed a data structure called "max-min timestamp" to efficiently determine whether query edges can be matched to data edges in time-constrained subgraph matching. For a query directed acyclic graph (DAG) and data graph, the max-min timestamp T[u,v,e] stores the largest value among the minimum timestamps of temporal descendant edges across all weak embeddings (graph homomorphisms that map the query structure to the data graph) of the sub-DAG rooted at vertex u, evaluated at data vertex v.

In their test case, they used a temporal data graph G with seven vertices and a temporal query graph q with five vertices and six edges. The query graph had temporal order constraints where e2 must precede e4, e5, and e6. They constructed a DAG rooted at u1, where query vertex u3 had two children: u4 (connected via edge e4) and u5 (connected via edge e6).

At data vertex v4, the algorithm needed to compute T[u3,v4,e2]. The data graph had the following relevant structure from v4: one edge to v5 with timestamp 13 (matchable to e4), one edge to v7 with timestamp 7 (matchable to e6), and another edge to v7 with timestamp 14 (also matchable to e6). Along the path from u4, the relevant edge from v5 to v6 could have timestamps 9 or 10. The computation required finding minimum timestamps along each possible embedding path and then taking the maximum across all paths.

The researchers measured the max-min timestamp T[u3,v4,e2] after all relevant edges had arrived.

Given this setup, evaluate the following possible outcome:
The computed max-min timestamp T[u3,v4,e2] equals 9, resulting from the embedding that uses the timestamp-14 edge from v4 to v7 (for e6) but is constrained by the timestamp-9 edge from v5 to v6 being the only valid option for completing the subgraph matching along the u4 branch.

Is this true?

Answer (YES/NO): NO